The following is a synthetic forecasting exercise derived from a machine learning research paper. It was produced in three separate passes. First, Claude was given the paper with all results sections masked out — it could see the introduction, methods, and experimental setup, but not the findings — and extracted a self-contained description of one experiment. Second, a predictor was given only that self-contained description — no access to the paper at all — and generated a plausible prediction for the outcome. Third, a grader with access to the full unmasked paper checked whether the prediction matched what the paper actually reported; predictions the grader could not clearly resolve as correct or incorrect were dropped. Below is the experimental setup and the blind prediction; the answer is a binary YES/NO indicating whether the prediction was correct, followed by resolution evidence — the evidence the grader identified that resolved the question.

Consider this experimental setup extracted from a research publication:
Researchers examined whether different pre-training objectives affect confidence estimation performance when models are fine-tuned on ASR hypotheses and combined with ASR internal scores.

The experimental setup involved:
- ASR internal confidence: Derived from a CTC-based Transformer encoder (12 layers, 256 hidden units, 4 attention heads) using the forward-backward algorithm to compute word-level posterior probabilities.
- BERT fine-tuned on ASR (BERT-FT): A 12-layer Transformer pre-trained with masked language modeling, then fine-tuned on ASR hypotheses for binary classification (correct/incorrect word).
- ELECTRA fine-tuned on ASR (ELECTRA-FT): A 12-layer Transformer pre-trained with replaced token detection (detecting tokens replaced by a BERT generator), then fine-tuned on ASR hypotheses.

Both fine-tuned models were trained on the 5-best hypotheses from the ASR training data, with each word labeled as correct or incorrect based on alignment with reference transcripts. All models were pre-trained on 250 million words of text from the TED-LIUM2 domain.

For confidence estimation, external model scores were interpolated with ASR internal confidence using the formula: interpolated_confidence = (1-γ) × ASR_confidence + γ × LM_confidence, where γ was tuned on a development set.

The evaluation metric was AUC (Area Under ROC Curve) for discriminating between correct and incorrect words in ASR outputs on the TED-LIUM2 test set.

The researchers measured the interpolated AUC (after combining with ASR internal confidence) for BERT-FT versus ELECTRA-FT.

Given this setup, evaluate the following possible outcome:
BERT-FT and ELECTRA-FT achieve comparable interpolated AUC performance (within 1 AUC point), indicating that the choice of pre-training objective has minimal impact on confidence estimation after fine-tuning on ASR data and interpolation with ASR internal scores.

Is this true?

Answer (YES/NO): YES